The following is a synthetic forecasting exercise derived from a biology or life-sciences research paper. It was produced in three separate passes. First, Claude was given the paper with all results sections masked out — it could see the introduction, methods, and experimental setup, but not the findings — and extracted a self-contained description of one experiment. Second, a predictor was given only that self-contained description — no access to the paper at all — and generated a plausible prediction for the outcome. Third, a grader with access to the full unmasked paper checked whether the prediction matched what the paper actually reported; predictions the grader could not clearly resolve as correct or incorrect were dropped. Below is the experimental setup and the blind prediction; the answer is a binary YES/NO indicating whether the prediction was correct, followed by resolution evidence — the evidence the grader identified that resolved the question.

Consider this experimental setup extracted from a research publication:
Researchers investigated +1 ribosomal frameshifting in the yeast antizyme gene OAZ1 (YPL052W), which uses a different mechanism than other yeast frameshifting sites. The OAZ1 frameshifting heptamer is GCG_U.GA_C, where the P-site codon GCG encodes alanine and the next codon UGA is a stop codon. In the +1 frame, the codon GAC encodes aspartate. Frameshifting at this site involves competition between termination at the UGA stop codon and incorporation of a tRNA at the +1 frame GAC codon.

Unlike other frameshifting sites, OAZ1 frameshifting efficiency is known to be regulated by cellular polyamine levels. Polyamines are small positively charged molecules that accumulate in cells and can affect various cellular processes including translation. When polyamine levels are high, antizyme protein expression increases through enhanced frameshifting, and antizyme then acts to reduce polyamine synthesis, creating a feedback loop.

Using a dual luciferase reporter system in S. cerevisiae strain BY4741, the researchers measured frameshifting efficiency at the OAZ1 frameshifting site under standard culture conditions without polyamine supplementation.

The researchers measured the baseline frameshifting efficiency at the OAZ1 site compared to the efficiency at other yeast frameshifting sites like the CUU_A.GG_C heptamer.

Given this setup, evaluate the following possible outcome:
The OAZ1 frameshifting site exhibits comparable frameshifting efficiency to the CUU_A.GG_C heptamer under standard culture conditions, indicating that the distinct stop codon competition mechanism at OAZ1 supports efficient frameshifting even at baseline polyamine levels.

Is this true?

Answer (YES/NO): NO